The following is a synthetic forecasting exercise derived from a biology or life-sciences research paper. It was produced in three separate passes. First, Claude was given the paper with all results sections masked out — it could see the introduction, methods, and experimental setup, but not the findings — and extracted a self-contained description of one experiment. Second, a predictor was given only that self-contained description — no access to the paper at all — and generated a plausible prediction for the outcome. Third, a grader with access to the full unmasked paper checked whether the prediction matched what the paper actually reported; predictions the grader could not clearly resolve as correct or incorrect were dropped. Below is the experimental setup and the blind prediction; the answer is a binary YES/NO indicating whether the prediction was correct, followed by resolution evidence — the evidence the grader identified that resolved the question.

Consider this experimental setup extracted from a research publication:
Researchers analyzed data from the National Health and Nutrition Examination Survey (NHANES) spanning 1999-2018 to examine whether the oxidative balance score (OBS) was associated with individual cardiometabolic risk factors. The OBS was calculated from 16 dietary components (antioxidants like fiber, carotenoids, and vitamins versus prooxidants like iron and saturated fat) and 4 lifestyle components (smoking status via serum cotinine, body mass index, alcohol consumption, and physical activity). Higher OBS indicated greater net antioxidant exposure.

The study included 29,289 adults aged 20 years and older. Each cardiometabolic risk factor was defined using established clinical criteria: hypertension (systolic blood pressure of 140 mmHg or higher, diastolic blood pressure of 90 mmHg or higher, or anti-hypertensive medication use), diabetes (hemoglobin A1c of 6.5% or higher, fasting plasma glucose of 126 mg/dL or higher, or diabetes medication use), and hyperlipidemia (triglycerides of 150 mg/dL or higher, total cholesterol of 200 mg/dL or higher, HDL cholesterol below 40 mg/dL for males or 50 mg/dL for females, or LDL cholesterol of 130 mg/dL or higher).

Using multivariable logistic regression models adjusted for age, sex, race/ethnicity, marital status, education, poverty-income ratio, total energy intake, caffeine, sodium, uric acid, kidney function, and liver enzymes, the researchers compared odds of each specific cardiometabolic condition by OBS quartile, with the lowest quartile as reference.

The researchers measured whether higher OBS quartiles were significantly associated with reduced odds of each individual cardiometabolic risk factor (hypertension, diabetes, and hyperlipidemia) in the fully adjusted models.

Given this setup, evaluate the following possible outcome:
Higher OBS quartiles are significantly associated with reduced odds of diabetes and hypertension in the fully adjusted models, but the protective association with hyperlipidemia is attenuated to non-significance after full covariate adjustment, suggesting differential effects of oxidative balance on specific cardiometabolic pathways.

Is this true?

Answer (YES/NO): NO